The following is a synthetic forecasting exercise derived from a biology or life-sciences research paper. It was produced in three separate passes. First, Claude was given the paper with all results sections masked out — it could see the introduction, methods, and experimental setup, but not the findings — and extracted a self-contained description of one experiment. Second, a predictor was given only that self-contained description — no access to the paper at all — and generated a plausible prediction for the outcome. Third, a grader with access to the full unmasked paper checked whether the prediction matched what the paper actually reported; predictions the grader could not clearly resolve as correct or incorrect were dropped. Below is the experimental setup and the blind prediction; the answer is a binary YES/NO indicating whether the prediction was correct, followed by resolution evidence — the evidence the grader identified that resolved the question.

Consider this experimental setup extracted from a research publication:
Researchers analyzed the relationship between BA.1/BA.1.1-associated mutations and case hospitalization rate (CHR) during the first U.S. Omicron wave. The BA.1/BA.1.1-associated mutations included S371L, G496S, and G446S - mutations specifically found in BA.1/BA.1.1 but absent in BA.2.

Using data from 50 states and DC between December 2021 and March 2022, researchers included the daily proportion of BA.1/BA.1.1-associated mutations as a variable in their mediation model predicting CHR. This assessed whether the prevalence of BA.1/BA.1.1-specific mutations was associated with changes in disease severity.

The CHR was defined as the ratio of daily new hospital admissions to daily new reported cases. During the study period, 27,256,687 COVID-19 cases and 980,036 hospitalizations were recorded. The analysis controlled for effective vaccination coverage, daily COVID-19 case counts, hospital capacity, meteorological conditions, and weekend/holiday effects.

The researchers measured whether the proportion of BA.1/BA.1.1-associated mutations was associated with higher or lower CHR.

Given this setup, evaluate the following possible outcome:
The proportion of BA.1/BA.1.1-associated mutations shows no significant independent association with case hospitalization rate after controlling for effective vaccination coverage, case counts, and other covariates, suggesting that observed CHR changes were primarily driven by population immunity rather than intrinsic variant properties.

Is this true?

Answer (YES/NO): NO